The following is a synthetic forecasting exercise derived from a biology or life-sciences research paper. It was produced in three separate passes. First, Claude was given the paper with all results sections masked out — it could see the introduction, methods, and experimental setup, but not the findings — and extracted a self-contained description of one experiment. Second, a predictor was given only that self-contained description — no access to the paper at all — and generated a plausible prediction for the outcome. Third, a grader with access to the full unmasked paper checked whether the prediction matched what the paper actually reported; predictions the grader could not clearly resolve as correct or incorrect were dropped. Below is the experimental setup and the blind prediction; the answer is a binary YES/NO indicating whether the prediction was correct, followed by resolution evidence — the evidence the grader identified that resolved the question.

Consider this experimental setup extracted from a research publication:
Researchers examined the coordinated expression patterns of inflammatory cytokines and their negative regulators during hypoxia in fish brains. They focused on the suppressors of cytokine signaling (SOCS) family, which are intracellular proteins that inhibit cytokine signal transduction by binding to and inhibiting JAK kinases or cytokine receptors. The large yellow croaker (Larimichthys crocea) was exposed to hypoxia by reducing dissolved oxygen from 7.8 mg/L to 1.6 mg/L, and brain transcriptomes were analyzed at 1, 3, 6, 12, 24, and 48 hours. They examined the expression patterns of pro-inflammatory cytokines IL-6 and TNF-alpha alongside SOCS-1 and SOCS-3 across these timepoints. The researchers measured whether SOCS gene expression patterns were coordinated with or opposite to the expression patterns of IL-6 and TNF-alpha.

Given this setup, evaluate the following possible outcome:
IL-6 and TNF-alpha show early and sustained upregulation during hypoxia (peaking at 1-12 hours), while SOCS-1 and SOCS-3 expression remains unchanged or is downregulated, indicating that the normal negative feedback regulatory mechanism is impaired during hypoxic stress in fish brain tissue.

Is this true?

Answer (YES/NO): NO